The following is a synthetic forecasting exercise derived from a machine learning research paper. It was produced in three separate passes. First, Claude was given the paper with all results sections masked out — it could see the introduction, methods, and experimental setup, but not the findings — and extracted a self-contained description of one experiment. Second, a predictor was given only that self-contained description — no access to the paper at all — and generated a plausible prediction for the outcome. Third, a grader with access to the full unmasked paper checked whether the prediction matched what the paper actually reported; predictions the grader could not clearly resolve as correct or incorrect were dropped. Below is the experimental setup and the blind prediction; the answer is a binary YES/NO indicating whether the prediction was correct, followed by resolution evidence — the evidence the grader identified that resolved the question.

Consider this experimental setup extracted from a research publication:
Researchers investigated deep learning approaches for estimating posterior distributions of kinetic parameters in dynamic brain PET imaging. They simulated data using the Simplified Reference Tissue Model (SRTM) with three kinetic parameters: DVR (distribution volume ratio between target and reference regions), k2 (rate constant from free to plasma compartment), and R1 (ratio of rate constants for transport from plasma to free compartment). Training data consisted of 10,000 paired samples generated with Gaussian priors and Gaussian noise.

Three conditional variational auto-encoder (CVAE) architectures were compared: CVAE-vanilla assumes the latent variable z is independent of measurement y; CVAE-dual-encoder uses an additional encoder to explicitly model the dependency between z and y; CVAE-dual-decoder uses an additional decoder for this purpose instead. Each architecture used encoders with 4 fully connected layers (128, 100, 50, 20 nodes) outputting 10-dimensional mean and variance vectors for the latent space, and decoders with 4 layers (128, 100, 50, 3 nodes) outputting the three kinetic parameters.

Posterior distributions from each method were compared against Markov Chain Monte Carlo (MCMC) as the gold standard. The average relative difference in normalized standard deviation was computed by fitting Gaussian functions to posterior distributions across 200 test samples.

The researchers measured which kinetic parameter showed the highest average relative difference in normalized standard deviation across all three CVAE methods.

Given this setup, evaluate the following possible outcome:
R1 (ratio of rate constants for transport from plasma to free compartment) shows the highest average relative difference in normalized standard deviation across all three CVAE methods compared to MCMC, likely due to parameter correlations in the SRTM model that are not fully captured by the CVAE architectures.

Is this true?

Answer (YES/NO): YES